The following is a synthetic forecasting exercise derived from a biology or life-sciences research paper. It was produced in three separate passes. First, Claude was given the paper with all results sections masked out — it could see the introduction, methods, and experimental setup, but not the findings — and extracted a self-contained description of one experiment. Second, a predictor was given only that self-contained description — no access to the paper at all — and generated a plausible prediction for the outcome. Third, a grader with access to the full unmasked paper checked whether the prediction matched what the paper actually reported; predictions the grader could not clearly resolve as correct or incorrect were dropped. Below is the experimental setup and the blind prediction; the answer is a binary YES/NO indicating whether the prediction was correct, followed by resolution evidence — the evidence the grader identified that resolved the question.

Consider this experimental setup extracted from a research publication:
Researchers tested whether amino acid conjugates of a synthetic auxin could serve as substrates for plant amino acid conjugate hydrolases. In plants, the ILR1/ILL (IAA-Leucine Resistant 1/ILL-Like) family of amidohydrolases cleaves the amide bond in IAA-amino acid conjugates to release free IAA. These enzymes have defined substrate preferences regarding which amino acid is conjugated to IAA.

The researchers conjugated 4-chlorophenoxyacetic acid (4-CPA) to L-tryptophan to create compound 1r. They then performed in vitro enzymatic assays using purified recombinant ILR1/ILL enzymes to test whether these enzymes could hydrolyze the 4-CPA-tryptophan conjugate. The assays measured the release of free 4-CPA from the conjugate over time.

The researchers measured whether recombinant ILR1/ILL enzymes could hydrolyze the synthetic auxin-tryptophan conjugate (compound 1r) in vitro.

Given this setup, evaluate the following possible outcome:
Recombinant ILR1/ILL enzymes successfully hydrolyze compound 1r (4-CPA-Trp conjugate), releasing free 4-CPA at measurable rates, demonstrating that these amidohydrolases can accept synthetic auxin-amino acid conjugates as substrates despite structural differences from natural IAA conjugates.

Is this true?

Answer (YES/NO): YES